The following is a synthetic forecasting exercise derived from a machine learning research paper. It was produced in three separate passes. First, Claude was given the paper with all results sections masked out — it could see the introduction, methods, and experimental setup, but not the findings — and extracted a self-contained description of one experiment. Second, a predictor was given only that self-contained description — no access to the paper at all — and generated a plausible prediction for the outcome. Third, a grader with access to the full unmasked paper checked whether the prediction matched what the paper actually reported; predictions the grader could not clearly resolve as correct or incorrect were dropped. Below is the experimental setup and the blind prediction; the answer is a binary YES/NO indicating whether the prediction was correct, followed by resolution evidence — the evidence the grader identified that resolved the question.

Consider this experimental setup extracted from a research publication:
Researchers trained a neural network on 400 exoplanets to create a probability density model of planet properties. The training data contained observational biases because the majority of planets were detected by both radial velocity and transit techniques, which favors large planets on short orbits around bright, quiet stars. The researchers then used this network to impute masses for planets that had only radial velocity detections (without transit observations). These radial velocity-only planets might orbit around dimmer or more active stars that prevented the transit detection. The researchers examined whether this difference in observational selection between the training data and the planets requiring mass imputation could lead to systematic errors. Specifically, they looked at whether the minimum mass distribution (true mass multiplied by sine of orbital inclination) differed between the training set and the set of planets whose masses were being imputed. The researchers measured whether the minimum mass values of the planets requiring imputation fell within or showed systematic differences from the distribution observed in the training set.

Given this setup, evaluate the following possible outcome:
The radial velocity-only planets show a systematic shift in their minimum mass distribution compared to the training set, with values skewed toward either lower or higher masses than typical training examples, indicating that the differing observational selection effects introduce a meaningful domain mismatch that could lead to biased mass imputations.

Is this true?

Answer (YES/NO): NO